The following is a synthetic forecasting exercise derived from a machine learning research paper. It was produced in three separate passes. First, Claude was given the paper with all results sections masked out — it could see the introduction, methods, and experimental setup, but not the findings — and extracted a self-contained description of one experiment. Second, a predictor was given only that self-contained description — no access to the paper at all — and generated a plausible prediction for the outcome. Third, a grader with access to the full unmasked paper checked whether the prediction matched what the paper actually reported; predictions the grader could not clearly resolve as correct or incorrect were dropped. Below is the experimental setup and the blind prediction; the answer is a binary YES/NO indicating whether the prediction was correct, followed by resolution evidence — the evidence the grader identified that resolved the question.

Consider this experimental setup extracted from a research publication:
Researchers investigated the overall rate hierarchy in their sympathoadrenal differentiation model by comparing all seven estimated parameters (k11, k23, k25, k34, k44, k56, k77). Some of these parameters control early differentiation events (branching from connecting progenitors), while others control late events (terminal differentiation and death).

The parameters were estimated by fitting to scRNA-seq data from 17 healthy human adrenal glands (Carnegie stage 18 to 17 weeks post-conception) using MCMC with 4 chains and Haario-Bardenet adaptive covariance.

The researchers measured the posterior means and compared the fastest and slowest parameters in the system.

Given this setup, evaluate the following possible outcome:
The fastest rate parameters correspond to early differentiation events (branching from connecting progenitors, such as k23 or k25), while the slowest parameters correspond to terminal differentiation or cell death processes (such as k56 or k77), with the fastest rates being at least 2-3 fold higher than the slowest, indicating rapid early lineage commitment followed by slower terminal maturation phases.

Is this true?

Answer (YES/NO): NO